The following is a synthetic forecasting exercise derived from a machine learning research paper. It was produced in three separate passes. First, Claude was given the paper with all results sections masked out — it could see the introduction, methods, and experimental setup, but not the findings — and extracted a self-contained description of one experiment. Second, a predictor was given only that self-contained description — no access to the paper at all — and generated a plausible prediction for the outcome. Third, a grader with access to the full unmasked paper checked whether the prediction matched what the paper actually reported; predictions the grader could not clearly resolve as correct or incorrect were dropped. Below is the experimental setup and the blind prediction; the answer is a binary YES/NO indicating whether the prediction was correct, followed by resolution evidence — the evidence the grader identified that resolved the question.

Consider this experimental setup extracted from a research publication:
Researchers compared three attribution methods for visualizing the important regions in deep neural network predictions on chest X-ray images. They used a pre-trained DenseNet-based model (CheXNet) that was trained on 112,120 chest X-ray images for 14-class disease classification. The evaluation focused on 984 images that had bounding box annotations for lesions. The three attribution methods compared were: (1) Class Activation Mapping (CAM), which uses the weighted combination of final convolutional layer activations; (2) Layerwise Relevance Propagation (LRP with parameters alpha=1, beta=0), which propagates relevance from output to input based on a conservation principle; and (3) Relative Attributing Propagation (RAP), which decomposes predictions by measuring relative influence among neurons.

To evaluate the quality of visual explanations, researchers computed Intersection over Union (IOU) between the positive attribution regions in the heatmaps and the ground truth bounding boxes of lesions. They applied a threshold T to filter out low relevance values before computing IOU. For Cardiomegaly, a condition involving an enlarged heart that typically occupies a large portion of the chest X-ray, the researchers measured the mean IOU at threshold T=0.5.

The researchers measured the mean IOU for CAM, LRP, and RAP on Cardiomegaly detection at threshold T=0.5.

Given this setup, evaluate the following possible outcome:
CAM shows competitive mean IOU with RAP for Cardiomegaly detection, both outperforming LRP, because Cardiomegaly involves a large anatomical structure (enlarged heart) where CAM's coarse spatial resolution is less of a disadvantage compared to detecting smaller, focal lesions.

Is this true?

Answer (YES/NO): NO